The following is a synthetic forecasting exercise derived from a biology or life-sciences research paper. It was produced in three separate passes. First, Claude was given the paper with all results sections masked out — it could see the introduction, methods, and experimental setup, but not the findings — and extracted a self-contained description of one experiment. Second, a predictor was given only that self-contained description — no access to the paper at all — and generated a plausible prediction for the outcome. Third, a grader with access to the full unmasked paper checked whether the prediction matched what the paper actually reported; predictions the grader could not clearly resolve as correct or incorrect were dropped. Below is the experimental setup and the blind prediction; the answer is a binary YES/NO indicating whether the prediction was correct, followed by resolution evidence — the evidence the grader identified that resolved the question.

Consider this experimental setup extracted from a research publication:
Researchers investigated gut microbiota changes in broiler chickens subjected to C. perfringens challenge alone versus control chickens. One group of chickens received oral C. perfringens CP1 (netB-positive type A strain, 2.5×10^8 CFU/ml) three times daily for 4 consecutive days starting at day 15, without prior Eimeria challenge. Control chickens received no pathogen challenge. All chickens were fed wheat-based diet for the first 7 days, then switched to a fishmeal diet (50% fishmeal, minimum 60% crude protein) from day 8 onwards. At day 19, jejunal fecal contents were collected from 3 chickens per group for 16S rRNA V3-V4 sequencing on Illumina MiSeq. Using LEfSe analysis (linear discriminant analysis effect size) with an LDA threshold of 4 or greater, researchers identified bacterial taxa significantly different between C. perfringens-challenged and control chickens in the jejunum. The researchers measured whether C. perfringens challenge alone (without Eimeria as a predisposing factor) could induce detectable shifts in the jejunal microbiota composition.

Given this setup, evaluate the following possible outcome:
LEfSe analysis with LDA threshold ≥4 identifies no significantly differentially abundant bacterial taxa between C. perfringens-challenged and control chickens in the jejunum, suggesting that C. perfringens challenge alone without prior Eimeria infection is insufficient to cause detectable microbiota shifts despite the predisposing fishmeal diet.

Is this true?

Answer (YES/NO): YES